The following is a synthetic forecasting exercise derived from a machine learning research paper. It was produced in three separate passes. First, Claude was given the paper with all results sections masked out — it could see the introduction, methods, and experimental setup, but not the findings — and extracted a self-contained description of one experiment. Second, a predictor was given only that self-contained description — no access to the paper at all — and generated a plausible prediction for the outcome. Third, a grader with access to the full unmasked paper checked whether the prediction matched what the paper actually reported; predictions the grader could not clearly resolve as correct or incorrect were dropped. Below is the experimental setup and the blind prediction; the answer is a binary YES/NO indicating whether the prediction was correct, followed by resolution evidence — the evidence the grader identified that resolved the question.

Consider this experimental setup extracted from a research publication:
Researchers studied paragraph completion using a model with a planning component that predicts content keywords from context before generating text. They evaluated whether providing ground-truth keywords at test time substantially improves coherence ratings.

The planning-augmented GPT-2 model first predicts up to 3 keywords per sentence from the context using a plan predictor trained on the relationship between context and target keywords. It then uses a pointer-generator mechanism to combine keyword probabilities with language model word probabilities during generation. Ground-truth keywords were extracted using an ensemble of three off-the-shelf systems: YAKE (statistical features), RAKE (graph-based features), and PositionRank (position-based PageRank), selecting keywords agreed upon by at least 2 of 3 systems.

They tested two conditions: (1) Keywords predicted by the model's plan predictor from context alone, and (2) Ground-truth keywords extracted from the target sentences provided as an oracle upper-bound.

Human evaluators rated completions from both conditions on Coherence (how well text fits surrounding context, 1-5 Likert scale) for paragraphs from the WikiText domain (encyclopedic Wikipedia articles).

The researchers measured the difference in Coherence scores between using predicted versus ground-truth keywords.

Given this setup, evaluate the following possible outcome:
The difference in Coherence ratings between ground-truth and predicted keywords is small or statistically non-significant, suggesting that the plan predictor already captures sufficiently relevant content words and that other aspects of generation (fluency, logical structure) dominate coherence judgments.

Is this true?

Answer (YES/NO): NO